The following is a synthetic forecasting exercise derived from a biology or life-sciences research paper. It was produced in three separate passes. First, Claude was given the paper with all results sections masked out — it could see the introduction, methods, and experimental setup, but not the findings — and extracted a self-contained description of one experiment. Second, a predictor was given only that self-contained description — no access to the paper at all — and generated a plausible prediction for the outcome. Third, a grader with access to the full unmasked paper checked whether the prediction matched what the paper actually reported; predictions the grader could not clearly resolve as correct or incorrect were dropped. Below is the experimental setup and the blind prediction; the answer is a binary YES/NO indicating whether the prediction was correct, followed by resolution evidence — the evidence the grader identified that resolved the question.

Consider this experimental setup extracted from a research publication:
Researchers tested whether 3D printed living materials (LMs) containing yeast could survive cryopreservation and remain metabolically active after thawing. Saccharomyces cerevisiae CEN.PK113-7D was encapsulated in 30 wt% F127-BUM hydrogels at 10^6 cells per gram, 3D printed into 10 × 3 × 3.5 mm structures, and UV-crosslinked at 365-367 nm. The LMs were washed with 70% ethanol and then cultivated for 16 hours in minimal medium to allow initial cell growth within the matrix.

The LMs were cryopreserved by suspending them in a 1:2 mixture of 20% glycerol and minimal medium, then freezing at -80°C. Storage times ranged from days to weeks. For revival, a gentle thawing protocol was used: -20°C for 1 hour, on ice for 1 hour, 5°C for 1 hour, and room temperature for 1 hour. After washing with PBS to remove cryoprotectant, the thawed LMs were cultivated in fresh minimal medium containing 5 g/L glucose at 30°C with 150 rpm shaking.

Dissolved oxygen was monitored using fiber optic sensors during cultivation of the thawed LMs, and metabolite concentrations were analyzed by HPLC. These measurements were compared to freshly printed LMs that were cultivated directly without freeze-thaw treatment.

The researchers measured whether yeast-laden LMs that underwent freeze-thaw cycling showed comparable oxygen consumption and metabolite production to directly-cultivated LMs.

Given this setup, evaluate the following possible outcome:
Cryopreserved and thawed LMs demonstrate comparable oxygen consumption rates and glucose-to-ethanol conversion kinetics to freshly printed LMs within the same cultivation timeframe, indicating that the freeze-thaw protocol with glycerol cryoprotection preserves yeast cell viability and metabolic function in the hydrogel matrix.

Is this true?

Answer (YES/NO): YES